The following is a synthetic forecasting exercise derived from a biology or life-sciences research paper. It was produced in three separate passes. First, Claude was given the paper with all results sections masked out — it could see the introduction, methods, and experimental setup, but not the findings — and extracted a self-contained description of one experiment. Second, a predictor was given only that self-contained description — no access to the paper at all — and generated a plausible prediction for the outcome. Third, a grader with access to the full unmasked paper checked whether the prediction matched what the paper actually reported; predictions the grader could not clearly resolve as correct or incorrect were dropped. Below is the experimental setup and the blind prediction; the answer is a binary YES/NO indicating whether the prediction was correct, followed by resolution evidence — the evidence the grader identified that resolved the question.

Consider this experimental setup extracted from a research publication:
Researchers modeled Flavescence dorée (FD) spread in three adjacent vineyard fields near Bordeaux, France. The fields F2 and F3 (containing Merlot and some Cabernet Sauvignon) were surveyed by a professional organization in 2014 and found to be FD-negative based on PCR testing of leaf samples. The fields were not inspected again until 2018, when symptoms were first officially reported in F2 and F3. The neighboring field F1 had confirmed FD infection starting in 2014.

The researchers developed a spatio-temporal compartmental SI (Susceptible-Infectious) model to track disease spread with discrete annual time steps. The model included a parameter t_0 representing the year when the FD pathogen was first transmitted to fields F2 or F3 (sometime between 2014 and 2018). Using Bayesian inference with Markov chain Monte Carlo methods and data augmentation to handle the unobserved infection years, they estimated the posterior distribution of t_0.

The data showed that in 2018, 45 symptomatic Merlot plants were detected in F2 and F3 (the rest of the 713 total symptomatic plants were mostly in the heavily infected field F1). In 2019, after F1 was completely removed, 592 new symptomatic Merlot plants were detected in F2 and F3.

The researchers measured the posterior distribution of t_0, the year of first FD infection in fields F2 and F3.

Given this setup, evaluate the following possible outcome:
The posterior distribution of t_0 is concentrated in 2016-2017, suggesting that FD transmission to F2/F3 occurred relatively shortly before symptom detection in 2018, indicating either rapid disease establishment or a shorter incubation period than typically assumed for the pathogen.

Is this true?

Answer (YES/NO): NO